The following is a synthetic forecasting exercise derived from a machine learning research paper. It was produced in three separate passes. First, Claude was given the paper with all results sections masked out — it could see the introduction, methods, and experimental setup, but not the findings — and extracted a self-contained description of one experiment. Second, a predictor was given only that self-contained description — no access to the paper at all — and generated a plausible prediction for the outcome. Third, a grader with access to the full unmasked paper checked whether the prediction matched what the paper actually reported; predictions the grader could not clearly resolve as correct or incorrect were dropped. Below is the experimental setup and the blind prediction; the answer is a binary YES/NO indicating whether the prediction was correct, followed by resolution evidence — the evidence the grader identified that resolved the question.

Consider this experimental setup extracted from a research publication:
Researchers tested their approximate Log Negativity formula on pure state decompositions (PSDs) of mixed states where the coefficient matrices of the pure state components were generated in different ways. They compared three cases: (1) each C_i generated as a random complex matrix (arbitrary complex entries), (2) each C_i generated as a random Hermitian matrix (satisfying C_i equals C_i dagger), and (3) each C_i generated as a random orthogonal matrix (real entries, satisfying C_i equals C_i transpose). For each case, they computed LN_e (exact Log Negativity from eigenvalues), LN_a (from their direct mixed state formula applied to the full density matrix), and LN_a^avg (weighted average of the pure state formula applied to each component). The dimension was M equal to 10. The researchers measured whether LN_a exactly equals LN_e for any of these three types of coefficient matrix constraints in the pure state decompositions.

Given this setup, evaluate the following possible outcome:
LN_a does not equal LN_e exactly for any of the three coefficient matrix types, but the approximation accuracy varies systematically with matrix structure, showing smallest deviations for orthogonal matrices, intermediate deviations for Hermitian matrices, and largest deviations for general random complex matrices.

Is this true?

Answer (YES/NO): NO